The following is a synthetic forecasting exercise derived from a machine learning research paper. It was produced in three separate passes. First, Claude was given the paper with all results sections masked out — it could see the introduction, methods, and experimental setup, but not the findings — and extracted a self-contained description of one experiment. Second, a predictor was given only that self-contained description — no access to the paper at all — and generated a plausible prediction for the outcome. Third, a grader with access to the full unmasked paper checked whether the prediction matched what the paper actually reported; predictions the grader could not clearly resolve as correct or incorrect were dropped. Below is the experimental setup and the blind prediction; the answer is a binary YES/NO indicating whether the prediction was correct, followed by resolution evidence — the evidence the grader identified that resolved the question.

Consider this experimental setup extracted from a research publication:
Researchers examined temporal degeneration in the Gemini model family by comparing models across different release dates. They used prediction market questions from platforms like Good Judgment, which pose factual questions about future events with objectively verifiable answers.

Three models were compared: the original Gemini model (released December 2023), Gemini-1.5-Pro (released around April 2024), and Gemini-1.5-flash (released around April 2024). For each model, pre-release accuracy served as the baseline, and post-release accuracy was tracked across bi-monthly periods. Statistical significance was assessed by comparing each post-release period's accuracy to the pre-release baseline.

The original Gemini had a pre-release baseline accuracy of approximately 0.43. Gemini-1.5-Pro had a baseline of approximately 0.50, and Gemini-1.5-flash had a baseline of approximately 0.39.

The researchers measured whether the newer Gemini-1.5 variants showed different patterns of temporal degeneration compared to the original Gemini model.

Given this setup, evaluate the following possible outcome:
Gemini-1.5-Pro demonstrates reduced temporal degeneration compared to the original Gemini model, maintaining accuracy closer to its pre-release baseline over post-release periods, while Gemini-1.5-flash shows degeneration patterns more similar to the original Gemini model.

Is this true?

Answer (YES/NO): YES